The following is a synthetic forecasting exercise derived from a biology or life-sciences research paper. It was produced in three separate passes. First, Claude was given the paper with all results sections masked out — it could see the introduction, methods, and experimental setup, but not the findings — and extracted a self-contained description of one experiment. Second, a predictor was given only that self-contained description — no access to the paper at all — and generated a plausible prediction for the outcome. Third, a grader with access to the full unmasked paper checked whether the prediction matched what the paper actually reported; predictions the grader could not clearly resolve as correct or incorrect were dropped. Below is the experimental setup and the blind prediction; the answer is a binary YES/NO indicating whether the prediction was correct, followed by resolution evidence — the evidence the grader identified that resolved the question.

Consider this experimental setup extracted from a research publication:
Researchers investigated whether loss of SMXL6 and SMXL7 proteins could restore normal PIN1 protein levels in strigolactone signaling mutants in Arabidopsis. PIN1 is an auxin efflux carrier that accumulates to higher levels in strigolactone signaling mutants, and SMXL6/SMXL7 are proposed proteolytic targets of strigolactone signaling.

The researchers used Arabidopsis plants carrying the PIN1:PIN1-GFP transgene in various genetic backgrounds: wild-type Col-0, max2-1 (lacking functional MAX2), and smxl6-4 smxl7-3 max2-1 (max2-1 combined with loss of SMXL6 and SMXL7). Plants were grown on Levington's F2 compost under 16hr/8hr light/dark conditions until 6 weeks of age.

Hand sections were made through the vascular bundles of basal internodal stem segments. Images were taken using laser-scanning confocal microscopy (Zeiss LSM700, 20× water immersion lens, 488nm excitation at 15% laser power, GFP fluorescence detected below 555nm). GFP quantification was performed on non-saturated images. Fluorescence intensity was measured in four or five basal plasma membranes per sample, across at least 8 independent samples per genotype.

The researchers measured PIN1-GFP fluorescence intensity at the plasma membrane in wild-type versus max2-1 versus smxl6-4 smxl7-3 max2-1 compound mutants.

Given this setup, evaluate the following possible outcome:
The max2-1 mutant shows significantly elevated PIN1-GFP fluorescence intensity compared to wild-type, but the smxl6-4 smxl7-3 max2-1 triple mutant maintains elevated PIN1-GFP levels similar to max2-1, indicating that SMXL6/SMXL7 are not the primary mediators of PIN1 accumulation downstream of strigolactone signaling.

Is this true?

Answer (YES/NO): NO